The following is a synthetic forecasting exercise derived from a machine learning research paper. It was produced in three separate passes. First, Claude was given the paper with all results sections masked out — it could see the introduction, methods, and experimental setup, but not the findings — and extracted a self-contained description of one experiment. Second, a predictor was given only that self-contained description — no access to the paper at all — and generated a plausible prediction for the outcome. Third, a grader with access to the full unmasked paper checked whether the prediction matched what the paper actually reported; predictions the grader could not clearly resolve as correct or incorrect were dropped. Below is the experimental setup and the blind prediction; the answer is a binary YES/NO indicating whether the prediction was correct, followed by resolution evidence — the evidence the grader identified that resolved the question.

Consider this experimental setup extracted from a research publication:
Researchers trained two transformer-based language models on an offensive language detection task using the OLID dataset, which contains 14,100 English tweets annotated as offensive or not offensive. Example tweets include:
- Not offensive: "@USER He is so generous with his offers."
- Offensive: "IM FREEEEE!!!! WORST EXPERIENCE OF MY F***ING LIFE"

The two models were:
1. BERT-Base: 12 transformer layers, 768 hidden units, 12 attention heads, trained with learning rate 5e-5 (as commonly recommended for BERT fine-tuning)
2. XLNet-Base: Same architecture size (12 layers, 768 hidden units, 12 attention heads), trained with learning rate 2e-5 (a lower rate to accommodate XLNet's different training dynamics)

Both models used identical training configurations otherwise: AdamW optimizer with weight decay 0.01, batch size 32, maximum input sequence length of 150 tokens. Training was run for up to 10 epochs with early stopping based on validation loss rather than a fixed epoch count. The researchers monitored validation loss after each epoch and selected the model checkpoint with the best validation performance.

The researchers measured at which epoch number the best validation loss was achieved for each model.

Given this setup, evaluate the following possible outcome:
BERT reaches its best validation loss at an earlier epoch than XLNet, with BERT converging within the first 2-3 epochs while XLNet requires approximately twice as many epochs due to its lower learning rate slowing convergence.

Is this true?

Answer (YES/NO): NO